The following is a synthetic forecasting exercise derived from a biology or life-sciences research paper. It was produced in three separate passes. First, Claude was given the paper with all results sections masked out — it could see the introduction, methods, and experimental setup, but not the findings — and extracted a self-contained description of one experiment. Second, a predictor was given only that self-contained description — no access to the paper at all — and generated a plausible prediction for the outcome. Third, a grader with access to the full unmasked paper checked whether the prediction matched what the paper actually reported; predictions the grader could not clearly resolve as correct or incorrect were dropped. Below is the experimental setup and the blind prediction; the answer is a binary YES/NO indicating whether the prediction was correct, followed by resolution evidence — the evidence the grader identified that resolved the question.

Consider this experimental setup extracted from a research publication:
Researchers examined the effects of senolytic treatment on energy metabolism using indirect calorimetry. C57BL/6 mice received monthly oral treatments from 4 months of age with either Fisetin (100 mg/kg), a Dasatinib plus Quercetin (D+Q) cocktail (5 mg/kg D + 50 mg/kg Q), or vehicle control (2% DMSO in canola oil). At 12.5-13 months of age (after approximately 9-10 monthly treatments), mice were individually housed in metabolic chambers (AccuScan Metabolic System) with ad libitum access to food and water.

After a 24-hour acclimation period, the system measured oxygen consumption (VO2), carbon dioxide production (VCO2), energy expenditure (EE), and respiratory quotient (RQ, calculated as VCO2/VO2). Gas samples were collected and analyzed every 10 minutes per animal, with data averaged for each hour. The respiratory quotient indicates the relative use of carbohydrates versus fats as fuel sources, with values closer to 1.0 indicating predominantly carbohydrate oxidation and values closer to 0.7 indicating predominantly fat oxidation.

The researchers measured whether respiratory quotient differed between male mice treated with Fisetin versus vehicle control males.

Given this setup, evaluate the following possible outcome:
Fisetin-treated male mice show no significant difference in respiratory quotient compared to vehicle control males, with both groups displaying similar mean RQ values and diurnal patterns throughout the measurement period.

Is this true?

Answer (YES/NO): NO